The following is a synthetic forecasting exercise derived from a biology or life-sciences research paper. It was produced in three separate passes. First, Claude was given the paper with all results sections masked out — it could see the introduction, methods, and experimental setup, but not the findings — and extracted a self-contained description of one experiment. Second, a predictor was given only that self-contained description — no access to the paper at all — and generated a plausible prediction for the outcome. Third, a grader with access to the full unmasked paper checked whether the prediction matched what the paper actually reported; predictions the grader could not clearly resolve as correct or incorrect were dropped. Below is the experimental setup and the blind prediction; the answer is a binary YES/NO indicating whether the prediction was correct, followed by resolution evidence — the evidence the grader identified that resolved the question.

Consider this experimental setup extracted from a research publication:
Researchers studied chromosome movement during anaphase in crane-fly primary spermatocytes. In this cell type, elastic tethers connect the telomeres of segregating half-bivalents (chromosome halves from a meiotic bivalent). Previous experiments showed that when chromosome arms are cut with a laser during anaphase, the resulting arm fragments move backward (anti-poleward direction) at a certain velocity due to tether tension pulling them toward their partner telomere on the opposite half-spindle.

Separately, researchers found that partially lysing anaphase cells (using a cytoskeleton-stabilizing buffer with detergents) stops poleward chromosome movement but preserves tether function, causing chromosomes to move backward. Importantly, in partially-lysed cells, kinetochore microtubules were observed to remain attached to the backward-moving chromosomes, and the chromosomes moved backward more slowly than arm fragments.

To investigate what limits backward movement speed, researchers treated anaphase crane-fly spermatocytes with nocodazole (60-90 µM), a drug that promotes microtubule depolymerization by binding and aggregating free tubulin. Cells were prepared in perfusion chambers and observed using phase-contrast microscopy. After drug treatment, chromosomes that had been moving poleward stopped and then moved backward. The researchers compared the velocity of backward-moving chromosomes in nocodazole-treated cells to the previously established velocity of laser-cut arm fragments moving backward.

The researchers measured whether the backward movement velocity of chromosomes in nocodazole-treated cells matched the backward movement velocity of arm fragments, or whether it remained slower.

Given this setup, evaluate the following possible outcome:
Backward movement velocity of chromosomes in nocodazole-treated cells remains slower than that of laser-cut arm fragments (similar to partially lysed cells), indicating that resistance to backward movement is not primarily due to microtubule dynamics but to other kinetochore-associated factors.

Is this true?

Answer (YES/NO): NO